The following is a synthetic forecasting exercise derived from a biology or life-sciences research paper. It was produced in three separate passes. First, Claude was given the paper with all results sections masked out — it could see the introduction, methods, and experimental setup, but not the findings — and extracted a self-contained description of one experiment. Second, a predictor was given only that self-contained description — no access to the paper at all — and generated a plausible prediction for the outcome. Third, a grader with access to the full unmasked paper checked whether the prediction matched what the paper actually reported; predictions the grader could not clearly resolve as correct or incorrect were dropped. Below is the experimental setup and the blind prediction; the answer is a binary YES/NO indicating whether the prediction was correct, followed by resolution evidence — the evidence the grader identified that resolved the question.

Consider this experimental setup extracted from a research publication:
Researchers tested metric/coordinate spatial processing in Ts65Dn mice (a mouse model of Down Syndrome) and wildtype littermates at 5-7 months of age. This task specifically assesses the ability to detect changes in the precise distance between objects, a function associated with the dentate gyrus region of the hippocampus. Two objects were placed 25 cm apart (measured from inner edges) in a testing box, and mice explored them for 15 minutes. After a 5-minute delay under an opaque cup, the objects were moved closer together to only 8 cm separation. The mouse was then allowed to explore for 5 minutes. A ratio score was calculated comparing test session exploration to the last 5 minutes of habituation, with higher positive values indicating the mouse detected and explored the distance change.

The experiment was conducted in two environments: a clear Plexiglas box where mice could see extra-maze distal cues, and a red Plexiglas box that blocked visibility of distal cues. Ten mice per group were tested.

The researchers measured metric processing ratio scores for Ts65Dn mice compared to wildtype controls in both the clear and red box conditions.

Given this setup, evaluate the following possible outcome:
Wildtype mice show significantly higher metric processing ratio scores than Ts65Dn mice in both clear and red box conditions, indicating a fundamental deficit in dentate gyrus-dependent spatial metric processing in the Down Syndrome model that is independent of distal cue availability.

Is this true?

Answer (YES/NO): YES